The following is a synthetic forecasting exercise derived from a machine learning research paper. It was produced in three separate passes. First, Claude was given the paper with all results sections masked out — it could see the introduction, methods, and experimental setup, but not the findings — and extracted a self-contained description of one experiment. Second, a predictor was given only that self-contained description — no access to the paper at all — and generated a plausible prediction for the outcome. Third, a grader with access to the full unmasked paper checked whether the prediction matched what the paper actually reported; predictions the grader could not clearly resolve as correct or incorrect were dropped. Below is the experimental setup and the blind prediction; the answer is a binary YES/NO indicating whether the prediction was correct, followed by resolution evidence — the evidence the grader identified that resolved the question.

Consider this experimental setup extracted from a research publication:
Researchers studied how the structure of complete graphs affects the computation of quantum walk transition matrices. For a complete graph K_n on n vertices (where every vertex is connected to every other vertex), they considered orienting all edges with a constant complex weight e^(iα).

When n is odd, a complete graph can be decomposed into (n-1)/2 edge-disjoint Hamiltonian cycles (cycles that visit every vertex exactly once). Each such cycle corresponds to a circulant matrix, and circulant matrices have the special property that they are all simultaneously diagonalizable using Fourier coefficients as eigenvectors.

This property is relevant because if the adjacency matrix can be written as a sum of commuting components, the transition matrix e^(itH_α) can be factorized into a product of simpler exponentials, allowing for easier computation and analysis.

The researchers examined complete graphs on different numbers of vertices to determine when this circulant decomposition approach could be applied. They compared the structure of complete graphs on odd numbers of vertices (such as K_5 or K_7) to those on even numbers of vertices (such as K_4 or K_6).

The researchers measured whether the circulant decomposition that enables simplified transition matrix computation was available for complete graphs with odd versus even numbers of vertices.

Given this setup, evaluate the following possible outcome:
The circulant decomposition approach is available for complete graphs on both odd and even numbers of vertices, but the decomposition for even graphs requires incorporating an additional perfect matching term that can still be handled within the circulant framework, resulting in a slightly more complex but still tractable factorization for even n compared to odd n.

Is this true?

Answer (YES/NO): NO